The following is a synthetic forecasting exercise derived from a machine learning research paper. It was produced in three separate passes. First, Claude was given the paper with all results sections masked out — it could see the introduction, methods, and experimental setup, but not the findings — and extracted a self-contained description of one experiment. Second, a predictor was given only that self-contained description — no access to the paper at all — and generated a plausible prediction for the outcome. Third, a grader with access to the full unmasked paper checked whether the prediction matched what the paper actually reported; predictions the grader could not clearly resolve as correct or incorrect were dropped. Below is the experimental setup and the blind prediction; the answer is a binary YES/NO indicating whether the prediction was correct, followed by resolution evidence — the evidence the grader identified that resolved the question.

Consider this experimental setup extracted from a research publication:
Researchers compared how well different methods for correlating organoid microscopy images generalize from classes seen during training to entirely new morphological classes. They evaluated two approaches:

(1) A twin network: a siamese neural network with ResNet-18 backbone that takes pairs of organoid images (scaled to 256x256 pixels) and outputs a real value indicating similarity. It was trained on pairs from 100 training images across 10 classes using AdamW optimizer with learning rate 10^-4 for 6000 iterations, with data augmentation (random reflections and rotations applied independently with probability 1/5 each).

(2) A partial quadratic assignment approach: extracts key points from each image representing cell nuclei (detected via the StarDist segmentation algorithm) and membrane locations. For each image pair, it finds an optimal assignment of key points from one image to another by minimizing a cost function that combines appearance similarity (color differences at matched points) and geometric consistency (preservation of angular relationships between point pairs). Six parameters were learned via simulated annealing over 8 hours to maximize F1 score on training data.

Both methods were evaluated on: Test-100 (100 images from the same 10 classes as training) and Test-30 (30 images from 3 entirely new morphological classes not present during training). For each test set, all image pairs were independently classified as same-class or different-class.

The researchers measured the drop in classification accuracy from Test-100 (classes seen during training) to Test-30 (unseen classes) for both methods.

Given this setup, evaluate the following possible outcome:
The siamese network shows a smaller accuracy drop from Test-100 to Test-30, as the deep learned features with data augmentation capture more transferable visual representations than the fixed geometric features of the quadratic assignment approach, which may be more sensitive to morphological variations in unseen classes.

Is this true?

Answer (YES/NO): YES